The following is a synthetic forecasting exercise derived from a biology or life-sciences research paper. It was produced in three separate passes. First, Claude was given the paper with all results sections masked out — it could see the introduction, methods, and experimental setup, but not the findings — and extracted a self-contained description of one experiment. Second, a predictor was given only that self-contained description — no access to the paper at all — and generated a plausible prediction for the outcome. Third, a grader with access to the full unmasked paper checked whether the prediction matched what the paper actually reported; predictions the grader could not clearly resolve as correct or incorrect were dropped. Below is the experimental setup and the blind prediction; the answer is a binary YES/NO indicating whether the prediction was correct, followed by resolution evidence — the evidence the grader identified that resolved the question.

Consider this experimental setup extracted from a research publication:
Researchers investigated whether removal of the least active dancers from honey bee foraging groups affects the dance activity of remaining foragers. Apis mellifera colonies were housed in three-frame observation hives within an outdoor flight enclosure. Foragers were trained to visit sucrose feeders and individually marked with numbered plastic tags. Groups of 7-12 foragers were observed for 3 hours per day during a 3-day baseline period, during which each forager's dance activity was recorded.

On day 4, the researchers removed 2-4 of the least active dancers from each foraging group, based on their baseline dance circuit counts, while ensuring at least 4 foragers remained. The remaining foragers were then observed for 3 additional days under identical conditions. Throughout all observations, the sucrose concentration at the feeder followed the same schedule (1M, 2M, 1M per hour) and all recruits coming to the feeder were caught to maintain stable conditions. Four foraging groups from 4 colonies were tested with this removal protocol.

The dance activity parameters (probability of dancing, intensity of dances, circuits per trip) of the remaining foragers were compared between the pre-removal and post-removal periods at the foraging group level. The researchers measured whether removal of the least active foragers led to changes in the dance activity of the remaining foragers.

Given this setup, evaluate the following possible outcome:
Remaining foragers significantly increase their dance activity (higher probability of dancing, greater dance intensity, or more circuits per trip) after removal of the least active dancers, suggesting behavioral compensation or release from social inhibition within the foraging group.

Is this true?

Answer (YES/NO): NO